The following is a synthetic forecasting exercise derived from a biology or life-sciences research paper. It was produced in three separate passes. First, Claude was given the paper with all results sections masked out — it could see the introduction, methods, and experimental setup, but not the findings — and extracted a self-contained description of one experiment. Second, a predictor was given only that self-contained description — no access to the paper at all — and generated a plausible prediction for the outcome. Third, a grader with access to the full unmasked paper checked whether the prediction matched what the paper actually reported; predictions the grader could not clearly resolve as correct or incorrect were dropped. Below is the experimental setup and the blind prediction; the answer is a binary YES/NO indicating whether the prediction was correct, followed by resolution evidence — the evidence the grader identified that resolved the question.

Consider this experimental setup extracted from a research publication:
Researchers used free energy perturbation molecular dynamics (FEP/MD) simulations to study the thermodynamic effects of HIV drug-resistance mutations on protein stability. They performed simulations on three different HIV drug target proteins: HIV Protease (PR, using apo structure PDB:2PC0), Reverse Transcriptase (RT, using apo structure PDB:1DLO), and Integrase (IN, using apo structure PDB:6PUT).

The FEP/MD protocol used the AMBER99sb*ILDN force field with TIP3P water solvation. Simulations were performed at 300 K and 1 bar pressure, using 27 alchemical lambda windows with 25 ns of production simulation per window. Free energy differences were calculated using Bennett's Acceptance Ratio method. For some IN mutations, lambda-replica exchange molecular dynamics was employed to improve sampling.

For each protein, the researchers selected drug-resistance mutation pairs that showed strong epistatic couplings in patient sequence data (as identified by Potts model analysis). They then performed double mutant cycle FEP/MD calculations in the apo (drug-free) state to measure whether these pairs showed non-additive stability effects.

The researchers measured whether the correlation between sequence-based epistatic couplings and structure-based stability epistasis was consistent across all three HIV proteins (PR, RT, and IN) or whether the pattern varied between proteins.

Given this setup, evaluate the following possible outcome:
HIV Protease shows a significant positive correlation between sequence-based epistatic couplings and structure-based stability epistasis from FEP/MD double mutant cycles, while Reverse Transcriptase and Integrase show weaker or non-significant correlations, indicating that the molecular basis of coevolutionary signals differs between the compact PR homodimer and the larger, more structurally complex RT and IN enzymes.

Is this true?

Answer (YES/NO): NO